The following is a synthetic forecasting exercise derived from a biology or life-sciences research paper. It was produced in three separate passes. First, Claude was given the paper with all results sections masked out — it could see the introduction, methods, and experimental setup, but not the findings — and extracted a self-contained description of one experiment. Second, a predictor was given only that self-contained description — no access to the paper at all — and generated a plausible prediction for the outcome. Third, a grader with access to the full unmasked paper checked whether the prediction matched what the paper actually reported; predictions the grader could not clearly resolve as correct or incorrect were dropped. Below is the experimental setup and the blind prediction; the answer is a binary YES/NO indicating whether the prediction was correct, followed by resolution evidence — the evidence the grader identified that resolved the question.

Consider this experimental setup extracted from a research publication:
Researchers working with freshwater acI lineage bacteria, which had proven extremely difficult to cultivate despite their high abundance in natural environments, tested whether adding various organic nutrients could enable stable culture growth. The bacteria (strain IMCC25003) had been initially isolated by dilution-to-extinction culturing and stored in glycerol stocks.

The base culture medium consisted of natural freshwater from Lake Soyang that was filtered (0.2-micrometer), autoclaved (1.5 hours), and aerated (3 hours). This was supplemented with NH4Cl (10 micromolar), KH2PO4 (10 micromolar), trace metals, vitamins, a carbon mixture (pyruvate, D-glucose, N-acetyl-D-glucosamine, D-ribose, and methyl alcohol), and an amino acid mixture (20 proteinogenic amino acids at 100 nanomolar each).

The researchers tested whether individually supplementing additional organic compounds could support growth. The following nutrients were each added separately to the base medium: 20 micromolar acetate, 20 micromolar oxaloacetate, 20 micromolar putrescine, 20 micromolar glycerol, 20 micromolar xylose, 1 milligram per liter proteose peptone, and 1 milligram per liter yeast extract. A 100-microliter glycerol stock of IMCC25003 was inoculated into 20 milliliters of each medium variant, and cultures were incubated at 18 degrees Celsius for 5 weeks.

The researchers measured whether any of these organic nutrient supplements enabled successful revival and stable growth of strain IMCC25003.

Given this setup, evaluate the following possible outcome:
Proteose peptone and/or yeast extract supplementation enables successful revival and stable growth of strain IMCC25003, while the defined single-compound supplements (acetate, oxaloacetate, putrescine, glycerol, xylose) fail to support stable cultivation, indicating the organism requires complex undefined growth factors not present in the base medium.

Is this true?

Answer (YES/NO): NO